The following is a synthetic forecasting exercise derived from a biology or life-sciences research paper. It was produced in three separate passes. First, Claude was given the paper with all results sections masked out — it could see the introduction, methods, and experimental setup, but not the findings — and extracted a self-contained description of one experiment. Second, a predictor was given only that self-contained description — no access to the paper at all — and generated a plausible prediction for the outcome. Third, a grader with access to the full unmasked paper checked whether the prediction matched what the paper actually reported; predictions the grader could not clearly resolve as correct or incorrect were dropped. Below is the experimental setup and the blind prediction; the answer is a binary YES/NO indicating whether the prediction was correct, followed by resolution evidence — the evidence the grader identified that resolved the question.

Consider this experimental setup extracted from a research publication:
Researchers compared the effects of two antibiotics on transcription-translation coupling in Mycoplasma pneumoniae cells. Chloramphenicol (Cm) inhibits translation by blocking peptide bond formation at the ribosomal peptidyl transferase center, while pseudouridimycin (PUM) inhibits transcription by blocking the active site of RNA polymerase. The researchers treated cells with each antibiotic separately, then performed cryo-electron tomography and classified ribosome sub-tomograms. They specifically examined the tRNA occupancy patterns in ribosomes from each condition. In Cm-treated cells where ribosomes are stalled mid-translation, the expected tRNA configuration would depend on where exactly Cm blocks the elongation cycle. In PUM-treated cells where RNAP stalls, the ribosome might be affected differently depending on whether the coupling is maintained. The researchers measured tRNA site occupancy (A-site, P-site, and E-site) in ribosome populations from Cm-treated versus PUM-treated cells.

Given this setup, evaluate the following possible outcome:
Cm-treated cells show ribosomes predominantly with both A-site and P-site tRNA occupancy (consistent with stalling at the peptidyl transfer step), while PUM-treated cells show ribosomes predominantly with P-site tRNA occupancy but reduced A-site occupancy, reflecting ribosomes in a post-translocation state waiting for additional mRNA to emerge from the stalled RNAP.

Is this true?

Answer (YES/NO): NO